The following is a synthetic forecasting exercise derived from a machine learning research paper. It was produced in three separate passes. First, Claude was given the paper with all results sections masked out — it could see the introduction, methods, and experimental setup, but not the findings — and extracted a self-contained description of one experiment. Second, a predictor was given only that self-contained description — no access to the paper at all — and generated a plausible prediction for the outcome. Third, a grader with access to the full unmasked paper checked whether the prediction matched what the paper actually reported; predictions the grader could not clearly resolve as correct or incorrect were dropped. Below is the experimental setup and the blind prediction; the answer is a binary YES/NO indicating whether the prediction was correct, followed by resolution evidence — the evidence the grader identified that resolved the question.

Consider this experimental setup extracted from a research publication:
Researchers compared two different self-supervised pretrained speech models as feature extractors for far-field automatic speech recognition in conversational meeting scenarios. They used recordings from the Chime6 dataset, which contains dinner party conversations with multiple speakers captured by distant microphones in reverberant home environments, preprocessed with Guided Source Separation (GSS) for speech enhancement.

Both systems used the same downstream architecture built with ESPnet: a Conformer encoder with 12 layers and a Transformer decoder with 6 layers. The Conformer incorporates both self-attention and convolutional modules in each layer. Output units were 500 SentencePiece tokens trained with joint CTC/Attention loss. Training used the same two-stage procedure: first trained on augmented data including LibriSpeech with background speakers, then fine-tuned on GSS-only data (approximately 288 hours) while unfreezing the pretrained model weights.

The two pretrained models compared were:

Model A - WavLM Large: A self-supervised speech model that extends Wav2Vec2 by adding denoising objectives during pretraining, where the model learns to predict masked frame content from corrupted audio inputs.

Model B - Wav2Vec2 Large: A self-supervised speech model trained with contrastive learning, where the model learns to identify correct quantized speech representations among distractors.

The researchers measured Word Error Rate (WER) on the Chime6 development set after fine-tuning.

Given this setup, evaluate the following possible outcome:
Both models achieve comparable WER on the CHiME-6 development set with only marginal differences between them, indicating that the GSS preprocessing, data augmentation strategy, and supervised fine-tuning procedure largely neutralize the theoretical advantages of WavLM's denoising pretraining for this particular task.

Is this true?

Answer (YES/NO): NO